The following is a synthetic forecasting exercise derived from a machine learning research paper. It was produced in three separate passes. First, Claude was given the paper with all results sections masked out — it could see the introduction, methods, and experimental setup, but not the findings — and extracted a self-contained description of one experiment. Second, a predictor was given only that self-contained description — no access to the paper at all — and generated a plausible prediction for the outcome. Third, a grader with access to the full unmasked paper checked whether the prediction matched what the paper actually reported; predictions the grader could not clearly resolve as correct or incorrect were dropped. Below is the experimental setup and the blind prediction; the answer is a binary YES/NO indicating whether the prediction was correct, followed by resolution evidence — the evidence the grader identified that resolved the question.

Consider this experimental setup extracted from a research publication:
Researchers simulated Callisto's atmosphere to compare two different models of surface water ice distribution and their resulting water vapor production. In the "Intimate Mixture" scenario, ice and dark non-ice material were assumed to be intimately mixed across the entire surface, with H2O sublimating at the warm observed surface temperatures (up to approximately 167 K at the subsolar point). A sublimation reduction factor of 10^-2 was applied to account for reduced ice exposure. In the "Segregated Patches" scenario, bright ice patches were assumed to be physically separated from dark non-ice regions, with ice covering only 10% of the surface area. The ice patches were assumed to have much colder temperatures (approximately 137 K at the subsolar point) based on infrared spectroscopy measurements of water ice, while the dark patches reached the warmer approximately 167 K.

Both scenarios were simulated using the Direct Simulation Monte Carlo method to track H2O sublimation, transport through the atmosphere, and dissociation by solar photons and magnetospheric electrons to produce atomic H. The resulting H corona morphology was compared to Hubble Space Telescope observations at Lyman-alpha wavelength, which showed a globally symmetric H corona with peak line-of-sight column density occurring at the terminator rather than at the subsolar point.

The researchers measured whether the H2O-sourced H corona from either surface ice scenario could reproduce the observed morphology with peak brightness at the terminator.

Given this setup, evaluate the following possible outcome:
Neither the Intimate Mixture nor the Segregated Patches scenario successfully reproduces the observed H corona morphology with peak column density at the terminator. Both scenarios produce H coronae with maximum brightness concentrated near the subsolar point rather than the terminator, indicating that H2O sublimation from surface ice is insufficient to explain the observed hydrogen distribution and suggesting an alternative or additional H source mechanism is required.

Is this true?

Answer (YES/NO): YES